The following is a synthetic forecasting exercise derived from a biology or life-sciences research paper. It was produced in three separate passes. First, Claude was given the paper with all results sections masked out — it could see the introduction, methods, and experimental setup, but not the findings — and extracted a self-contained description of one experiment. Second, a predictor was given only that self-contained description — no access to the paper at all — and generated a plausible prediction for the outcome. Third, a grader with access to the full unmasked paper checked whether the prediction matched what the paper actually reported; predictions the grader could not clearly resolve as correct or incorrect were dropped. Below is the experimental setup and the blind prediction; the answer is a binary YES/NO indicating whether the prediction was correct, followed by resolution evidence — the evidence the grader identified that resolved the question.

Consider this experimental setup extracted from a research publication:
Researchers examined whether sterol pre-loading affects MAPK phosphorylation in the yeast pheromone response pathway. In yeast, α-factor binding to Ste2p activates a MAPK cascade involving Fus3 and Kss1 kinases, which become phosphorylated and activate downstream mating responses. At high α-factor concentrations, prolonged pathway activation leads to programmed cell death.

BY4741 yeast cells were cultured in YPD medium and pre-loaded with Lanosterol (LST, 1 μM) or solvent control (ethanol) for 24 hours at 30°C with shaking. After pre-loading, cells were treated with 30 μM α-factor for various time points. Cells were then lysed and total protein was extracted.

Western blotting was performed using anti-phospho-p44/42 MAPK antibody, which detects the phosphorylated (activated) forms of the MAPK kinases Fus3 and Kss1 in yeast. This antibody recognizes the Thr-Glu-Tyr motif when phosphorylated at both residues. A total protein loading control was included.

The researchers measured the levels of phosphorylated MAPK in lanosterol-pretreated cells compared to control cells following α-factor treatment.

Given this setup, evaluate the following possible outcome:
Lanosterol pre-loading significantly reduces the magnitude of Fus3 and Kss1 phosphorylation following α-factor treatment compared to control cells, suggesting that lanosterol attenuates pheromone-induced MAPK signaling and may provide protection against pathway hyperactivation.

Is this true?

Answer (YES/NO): YES